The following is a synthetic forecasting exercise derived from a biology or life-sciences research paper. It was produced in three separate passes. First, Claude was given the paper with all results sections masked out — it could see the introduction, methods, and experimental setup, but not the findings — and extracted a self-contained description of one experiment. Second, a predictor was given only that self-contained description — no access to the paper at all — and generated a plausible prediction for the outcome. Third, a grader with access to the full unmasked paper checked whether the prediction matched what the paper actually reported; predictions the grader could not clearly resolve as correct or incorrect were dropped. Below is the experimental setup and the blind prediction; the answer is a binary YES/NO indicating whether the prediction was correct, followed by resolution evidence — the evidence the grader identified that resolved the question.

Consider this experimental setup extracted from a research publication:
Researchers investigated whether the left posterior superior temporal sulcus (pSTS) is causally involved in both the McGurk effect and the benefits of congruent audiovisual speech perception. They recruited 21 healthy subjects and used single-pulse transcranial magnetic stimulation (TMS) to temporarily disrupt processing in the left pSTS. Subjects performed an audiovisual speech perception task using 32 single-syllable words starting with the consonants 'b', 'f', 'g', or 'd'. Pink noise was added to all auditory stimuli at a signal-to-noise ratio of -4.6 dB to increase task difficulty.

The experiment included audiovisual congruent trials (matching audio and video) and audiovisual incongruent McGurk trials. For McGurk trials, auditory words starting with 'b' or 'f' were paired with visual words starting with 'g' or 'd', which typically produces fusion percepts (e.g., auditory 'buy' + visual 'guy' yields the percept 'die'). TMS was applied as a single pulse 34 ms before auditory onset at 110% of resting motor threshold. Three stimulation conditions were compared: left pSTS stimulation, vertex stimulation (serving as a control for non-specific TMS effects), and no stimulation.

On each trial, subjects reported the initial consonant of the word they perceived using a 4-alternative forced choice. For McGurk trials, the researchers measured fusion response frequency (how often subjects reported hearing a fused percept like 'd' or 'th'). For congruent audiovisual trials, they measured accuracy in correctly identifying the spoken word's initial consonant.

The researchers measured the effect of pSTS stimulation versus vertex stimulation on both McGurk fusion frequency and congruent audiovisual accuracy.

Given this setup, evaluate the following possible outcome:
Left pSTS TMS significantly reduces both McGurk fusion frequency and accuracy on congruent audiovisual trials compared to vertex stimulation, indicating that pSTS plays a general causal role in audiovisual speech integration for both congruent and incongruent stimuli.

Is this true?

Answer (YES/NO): NO